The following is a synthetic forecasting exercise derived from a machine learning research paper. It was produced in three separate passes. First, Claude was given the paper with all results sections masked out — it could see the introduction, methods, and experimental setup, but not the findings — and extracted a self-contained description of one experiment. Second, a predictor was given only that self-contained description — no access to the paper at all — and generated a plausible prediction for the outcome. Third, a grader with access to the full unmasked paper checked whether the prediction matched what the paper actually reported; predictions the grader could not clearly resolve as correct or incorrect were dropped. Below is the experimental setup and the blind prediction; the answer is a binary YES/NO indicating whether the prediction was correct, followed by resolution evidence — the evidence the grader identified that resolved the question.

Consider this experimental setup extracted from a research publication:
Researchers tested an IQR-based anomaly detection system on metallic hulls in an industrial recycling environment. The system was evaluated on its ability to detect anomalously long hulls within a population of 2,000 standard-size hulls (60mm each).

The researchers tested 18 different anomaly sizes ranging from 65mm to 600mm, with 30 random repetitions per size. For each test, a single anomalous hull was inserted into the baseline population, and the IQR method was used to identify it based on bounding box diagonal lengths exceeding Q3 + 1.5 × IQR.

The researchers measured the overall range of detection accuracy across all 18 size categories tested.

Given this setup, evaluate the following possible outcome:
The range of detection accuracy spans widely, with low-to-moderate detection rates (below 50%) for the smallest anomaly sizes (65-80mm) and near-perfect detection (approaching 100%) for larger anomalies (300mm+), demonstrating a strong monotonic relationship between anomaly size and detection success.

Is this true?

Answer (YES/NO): NO